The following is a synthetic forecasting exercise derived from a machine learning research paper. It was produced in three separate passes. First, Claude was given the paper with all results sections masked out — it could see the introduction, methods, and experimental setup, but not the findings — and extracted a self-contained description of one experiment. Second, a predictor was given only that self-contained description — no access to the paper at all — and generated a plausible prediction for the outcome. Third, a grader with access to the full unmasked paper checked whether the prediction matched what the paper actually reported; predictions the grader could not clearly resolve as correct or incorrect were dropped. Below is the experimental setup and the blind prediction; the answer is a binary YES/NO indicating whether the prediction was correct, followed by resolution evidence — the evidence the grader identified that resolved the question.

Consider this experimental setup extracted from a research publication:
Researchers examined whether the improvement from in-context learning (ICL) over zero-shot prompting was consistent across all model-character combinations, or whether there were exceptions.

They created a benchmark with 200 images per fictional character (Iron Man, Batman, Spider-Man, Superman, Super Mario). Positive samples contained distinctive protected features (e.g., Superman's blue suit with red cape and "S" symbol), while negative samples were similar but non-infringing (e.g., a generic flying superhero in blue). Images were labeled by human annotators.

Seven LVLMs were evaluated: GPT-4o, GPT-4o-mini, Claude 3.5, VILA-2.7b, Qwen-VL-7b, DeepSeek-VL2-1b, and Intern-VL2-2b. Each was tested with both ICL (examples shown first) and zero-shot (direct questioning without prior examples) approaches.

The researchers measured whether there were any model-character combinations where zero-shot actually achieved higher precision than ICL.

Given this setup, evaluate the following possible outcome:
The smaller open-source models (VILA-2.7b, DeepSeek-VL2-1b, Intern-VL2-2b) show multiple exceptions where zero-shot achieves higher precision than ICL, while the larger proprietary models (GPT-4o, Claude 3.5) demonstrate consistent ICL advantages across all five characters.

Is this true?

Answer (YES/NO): NO